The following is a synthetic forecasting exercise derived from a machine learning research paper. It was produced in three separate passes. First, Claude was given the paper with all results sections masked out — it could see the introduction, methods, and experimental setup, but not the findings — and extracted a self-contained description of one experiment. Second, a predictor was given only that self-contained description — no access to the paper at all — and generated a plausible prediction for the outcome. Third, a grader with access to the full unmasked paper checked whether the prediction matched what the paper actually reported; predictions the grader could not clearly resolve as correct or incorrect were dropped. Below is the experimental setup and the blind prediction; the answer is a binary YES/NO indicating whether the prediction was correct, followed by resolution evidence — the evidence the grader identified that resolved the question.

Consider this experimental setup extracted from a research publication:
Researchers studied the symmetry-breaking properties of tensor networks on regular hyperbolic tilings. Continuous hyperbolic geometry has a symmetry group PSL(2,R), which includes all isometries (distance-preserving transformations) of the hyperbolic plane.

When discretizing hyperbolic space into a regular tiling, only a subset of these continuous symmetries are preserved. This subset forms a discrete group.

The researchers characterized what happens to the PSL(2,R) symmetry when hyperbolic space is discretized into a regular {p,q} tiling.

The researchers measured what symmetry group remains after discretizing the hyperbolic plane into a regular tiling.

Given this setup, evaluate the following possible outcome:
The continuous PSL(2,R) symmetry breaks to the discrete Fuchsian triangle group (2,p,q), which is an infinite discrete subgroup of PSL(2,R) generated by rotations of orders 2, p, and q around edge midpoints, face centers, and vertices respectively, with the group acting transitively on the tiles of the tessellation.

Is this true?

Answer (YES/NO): NO